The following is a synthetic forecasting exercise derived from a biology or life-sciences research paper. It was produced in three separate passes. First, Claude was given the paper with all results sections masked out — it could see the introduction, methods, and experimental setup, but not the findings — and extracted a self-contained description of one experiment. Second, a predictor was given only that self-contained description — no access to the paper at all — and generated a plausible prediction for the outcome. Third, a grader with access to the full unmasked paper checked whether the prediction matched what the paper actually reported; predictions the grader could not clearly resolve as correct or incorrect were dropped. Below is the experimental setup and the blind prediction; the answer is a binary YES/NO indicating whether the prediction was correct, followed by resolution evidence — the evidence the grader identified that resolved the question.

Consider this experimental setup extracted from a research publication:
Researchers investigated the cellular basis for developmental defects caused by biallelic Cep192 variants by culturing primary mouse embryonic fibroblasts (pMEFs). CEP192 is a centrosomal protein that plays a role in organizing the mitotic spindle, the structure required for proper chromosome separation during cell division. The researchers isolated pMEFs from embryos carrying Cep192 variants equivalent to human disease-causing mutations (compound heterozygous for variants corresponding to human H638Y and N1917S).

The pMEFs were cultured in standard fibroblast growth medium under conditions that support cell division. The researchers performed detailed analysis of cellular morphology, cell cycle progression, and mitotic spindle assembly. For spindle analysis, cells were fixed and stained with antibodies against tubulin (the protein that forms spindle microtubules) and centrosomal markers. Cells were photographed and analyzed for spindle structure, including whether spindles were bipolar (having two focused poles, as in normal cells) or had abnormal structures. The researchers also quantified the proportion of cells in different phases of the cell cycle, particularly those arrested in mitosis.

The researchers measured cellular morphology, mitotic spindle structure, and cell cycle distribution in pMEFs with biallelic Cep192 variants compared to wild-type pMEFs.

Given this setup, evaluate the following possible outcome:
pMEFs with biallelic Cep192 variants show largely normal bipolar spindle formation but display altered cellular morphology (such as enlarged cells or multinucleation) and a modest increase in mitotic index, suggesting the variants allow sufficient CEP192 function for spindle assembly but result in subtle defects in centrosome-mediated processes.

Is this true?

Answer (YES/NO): NO